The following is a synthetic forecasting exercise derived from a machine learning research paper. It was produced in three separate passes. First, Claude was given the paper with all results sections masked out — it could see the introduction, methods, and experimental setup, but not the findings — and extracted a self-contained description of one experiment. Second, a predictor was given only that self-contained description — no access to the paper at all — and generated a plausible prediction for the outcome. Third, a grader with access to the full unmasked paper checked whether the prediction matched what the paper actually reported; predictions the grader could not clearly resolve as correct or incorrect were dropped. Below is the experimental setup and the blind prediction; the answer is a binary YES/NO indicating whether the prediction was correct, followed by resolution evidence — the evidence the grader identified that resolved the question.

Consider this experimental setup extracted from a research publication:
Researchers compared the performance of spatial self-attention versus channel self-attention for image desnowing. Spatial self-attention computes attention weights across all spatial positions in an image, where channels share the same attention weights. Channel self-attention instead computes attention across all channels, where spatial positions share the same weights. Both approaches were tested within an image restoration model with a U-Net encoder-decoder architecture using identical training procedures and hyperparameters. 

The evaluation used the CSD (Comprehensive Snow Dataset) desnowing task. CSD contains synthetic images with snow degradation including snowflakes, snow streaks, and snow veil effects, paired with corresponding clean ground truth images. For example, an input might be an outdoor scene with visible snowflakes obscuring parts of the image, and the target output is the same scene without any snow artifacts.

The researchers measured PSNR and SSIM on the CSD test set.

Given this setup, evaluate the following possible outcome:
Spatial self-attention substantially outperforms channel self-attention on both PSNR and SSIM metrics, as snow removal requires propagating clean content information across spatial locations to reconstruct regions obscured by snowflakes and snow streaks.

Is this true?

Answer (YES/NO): NO